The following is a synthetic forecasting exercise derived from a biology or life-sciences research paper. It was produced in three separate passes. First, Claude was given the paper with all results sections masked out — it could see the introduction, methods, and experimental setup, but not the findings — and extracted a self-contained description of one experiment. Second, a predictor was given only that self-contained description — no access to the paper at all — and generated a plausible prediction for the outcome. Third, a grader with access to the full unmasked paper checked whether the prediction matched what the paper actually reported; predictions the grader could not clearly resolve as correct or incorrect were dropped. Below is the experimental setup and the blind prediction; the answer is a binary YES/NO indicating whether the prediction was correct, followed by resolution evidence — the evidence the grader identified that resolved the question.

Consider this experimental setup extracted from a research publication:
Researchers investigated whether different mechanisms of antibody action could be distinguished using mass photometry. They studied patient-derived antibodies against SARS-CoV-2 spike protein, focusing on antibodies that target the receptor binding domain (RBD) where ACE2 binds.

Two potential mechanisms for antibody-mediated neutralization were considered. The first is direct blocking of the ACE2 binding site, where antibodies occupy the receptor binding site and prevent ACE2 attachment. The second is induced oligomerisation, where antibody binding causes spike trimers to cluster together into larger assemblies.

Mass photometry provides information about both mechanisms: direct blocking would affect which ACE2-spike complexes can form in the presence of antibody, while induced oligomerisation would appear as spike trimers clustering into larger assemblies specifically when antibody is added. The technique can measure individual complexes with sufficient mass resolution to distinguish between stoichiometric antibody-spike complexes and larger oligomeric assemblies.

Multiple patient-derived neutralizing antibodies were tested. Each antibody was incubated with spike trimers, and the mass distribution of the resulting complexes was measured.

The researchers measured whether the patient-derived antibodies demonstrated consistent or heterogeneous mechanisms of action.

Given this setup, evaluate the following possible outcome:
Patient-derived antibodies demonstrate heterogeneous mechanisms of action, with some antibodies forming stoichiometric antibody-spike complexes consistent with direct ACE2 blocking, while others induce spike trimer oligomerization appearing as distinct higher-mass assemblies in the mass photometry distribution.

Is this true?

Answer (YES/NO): YES